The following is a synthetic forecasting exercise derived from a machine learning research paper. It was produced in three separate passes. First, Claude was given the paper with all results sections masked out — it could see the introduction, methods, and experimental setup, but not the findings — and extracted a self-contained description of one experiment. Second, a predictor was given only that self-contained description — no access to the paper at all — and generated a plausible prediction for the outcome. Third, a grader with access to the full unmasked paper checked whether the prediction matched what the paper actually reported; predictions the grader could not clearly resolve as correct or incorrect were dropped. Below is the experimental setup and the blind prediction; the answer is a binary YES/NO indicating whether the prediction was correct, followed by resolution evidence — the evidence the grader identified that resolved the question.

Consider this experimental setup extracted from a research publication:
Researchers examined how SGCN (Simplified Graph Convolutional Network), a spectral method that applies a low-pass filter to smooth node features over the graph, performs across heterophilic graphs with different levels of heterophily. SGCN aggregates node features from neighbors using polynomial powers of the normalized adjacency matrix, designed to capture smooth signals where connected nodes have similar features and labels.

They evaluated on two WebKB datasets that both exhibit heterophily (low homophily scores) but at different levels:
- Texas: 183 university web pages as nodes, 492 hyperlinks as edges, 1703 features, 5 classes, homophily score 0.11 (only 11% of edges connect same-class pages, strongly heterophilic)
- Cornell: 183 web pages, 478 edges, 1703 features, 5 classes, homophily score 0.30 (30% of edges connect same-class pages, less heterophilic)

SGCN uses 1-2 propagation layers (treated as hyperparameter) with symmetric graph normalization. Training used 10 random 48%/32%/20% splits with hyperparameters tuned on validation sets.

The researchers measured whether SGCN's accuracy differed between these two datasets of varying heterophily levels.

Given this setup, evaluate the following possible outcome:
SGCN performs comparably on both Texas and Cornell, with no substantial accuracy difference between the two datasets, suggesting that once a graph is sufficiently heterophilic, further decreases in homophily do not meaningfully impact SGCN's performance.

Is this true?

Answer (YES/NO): YES